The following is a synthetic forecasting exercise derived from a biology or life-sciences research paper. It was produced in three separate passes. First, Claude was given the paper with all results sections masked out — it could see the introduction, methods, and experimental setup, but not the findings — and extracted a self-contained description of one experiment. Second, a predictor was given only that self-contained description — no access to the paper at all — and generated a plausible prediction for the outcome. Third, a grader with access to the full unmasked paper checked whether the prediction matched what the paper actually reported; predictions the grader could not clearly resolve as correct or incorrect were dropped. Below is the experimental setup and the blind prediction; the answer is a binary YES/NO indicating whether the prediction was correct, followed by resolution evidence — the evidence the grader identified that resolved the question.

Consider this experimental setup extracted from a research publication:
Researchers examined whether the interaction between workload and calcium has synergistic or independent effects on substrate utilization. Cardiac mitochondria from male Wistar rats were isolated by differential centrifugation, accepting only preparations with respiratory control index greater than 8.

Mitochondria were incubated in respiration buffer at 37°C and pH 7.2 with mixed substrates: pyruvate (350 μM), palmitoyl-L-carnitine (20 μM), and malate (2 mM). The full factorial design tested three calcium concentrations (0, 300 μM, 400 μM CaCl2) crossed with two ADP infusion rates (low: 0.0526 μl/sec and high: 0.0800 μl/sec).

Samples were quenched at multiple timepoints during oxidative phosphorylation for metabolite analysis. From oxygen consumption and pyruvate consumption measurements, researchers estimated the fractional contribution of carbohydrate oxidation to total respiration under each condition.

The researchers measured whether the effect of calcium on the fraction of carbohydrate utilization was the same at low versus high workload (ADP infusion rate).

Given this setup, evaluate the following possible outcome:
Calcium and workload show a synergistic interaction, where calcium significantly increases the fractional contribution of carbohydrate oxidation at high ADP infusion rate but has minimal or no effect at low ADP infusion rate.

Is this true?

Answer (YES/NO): NO